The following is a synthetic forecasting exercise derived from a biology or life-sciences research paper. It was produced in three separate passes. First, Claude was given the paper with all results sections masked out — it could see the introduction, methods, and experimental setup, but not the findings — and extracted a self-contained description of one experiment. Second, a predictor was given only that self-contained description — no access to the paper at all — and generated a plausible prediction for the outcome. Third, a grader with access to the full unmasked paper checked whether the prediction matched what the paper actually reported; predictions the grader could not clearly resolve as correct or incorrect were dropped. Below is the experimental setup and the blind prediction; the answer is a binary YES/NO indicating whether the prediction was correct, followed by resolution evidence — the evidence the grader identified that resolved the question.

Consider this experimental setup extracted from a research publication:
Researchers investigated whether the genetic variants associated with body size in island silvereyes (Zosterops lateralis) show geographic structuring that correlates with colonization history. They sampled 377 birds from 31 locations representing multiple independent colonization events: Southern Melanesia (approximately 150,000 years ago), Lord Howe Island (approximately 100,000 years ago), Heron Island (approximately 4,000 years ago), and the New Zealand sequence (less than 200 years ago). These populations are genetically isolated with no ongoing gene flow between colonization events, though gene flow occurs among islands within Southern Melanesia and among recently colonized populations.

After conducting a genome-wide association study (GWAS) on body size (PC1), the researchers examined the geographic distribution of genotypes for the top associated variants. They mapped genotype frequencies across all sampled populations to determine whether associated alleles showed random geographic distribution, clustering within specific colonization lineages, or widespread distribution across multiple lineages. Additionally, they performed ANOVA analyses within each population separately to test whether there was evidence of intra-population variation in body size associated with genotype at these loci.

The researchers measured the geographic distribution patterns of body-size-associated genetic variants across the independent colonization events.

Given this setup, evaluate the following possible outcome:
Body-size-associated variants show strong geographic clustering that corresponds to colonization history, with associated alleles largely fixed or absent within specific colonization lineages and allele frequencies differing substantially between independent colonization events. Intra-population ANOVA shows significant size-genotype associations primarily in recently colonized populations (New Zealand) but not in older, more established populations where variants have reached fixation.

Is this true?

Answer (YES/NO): NO